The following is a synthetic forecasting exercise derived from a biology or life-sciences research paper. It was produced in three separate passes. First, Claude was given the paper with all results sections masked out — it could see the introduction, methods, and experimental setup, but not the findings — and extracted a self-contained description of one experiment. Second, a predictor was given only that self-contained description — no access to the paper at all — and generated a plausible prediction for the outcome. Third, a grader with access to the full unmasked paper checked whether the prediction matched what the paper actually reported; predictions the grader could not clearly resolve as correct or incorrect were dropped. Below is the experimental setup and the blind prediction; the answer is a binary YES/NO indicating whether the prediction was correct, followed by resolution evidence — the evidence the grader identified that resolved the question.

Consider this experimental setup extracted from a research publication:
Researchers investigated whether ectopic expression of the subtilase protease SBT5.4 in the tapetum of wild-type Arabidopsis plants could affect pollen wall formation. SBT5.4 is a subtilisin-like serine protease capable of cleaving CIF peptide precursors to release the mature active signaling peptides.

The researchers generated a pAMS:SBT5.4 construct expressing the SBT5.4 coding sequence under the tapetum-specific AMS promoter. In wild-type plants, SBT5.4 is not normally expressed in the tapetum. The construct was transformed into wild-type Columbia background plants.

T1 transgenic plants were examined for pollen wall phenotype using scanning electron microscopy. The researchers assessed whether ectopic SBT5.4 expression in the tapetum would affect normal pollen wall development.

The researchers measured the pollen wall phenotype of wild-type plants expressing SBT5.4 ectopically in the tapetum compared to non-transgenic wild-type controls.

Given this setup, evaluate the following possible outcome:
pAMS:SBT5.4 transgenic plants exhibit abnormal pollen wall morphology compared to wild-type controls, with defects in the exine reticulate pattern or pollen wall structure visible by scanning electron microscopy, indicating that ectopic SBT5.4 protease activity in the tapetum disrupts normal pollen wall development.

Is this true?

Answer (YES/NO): YES